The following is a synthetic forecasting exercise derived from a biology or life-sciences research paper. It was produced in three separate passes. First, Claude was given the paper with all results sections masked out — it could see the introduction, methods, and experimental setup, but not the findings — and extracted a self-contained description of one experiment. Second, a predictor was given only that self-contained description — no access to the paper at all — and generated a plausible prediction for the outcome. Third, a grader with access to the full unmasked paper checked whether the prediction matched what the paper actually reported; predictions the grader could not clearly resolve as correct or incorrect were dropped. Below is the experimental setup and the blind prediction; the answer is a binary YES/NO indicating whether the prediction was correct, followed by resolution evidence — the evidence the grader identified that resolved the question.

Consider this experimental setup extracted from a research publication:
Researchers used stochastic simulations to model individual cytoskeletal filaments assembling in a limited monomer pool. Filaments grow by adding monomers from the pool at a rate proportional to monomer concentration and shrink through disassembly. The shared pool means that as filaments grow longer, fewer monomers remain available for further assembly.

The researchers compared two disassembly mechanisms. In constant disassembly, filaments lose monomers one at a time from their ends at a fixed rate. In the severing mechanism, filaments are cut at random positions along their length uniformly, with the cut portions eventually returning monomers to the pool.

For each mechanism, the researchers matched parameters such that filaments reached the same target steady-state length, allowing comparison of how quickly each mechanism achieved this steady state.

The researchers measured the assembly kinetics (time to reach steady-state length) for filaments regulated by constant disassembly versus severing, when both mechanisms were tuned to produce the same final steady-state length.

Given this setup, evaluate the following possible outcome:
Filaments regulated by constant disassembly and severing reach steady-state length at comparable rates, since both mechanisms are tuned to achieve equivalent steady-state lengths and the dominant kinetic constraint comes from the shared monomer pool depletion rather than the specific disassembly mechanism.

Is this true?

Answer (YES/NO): NO